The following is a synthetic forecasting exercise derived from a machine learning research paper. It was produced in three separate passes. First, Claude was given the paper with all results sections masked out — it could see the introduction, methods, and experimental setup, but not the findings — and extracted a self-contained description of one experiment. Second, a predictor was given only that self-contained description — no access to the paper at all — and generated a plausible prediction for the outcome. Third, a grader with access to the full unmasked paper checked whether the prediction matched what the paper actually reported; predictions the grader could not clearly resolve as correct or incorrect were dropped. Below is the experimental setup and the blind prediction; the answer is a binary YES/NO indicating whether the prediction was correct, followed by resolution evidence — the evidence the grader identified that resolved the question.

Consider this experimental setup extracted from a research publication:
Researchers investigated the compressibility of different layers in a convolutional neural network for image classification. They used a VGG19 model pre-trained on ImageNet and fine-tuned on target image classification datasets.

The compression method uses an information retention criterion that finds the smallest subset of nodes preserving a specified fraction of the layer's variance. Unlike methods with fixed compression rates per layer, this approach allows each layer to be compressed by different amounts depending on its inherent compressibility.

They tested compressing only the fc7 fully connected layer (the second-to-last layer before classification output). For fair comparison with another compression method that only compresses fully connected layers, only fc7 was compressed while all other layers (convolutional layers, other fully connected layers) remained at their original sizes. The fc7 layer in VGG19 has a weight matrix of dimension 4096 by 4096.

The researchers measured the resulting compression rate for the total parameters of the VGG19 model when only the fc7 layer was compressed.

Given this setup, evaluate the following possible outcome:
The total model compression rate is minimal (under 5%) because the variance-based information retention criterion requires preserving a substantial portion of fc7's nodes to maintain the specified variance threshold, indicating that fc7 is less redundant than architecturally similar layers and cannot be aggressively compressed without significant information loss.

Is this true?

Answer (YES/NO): NO